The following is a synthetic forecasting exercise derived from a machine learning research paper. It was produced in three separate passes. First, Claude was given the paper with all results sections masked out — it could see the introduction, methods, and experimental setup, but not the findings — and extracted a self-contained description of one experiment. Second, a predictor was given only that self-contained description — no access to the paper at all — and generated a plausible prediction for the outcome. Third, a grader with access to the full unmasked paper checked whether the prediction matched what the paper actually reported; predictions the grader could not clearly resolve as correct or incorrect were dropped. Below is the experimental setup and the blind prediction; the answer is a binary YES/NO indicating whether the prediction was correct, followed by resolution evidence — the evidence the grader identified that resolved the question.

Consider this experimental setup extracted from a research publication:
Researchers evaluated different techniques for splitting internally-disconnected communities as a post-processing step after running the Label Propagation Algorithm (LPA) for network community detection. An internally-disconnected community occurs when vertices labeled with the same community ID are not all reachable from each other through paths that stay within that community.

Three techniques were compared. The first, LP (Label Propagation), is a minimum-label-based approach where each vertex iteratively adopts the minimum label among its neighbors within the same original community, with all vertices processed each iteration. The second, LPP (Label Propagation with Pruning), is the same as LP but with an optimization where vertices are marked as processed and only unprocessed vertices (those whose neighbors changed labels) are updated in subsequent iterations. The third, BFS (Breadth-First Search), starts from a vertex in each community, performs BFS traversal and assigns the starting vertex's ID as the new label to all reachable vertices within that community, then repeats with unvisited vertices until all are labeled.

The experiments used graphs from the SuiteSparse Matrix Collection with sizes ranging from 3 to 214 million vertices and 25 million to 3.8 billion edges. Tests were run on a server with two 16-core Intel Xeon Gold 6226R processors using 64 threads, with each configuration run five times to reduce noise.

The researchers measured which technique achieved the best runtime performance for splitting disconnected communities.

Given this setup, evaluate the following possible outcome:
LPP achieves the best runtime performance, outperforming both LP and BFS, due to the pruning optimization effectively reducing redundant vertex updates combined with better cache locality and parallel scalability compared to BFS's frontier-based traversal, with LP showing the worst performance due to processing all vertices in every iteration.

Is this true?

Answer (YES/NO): NO